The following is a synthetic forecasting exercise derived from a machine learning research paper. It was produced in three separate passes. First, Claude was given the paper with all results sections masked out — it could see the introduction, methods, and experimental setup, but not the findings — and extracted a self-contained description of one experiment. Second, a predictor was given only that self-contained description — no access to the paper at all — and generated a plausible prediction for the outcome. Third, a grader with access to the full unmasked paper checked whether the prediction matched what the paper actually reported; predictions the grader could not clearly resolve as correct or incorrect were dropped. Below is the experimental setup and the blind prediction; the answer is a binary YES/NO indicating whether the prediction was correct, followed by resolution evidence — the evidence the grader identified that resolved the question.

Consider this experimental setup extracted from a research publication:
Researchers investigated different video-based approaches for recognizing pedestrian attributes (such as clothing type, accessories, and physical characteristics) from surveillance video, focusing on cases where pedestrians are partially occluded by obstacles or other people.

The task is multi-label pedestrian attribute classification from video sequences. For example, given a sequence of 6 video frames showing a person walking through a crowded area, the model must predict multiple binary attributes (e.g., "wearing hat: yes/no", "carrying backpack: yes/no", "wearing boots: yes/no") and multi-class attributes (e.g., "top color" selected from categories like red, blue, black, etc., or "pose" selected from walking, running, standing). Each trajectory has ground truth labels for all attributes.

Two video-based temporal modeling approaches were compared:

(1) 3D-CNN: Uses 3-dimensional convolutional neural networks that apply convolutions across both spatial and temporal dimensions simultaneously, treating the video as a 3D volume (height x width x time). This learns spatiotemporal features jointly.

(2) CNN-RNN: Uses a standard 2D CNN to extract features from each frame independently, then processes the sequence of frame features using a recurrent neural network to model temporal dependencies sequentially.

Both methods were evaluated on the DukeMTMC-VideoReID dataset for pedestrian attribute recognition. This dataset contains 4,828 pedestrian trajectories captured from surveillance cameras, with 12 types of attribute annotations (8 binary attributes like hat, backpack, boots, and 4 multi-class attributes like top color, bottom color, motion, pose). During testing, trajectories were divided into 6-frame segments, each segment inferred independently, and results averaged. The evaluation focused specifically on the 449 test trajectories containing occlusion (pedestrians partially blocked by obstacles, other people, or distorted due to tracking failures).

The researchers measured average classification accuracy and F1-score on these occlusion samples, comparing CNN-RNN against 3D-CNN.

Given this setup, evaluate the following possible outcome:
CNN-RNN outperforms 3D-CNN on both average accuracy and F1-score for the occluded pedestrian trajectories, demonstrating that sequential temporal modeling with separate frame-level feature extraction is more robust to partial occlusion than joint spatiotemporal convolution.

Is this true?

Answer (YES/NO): YES